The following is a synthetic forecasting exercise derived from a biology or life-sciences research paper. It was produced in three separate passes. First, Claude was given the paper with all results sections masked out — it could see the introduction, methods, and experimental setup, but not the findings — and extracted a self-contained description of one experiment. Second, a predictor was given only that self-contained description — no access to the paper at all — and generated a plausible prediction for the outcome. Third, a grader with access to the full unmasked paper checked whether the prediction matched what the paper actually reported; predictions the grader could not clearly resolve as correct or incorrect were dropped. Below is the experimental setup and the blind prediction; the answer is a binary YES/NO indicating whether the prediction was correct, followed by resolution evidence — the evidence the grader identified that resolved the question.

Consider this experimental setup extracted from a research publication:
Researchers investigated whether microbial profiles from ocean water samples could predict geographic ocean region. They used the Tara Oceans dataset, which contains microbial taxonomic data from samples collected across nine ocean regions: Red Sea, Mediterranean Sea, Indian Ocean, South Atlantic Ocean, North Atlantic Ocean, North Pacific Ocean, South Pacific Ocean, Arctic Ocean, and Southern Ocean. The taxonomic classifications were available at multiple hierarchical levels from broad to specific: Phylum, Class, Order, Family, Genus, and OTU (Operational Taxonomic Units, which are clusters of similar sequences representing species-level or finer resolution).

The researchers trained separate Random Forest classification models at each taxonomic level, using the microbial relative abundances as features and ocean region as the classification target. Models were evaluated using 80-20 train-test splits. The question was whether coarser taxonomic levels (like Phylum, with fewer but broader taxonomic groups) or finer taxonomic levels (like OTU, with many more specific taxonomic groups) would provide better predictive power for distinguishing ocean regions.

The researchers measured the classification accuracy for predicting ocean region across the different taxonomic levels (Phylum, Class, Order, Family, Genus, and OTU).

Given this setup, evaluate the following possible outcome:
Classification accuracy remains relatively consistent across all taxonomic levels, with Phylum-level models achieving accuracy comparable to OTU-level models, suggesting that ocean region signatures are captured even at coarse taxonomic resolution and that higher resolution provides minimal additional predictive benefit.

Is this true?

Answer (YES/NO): NO